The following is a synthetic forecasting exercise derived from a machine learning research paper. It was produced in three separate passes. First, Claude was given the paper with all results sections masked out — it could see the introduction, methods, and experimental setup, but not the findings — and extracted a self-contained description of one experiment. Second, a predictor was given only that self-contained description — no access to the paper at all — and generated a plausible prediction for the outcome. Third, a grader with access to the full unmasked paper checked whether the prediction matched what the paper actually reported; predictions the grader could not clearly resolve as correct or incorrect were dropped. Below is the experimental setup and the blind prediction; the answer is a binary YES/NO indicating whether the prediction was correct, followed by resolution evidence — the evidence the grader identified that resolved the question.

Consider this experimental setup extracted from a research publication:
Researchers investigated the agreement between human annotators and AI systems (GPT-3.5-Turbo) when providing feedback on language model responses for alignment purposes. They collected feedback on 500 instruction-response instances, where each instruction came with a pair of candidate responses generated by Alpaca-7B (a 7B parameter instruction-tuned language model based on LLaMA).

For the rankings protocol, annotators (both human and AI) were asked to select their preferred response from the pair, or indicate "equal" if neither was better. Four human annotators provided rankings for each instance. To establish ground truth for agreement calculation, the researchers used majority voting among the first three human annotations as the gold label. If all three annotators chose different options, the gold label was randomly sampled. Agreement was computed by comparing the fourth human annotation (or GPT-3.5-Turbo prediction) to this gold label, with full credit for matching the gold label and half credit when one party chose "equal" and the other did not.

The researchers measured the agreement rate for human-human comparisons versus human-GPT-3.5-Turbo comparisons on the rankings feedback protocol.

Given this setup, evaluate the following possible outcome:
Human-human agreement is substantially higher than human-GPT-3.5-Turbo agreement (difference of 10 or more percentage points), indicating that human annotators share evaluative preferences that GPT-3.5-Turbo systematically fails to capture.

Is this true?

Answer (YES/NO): NO